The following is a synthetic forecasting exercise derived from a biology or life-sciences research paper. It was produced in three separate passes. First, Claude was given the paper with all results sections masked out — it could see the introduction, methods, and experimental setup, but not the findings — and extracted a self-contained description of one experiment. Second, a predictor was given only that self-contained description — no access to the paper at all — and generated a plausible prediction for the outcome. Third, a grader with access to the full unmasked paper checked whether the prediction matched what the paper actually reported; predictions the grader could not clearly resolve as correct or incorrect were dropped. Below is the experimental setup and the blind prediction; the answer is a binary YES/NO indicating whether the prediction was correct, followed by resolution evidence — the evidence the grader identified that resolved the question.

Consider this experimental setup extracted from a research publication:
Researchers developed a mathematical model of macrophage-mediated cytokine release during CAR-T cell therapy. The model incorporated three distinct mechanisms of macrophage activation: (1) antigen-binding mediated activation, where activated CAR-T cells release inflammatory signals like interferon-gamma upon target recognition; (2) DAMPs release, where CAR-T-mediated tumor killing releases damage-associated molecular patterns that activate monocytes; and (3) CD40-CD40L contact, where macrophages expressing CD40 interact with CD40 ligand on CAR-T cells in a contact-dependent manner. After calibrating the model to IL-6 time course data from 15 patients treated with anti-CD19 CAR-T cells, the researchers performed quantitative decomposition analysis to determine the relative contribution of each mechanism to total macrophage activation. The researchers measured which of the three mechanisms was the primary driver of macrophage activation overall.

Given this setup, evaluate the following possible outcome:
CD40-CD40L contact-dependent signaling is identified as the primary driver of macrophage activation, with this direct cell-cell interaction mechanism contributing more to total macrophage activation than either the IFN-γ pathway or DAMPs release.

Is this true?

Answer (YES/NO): YES